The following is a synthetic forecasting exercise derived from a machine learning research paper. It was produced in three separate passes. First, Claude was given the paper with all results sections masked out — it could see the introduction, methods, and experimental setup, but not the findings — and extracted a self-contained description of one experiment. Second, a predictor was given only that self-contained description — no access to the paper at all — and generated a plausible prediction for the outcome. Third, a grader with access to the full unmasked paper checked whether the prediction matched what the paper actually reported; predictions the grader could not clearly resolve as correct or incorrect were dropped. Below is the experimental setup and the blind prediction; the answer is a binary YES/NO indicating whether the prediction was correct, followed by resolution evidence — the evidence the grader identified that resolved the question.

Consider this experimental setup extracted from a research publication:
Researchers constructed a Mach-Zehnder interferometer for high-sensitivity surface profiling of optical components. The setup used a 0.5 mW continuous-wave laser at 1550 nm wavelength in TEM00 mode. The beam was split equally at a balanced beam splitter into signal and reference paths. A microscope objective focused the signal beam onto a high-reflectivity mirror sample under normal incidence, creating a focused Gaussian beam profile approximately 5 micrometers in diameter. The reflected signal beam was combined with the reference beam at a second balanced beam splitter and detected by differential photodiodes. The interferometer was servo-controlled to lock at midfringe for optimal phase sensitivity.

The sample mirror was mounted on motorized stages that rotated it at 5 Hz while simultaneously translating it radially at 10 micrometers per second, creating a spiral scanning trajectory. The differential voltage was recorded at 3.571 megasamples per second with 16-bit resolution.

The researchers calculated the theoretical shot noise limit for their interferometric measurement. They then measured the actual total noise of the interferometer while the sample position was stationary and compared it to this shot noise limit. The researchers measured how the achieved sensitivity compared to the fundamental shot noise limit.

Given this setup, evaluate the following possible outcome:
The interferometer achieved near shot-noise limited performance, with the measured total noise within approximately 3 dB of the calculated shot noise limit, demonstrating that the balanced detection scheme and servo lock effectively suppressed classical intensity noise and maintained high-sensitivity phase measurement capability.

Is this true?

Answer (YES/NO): YES